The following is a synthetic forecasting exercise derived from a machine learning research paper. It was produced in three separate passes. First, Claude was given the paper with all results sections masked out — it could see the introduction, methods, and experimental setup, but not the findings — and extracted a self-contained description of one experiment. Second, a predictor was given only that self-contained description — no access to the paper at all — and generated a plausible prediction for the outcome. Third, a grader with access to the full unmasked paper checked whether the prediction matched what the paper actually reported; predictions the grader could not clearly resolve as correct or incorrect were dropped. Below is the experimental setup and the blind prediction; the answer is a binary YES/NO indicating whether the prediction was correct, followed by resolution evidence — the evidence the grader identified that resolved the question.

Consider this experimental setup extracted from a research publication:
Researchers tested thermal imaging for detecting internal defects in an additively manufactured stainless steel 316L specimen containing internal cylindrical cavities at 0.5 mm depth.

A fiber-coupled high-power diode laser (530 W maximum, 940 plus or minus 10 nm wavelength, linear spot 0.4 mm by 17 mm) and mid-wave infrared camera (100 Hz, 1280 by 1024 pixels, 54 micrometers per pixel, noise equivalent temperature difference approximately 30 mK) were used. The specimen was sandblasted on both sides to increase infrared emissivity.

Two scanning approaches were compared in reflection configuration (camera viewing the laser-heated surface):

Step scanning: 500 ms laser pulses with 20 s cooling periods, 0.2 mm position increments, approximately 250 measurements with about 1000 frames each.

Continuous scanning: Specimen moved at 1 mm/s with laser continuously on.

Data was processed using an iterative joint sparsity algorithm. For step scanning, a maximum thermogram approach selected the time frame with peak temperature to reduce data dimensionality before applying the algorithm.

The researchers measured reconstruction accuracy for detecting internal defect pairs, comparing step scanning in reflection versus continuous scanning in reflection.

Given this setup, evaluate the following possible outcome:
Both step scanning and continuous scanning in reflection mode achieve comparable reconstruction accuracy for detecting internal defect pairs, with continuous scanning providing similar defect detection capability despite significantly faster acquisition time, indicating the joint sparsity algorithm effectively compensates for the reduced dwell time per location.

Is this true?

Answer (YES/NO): NO